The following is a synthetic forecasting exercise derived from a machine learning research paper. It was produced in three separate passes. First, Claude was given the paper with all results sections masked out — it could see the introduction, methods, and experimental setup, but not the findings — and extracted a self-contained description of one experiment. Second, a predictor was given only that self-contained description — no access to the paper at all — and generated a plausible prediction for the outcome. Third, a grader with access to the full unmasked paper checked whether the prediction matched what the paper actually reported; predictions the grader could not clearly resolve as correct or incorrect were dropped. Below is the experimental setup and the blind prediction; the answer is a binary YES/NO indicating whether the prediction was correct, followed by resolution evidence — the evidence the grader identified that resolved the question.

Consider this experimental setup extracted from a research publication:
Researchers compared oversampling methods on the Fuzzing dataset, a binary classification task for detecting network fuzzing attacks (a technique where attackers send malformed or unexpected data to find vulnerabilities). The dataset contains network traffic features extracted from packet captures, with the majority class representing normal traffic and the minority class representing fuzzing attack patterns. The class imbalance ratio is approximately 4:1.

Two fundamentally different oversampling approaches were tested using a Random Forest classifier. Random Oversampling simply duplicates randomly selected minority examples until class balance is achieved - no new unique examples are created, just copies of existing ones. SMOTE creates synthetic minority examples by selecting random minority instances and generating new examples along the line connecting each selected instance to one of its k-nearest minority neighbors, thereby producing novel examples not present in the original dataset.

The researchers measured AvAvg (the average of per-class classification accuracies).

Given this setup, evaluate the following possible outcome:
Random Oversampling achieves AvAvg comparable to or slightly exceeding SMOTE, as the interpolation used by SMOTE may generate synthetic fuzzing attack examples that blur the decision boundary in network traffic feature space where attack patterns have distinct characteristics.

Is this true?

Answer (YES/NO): YES